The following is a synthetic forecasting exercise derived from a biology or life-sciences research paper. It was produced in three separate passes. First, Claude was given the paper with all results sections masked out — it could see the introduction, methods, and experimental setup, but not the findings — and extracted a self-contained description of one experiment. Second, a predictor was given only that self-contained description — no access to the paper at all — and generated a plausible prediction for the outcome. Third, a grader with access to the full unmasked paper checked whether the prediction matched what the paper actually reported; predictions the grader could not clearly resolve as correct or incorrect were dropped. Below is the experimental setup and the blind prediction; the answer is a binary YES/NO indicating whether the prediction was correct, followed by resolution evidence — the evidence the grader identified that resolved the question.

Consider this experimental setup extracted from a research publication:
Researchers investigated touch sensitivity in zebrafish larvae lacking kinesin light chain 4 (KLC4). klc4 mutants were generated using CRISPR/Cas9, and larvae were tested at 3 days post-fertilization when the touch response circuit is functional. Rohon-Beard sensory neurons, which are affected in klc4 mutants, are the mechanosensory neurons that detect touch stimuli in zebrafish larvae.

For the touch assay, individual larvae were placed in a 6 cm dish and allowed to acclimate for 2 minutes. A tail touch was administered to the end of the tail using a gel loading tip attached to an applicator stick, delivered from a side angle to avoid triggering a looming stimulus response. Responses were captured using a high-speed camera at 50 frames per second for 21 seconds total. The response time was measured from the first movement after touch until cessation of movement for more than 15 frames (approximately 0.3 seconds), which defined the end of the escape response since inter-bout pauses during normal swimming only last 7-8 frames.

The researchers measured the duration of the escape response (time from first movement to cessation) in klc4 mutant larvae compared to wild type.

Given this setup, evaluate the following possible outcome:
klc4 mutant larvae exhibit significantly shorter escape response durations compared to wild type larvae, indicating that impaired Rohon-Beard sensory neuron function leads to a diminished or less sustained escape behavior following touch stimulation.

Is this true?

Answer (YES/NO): NO